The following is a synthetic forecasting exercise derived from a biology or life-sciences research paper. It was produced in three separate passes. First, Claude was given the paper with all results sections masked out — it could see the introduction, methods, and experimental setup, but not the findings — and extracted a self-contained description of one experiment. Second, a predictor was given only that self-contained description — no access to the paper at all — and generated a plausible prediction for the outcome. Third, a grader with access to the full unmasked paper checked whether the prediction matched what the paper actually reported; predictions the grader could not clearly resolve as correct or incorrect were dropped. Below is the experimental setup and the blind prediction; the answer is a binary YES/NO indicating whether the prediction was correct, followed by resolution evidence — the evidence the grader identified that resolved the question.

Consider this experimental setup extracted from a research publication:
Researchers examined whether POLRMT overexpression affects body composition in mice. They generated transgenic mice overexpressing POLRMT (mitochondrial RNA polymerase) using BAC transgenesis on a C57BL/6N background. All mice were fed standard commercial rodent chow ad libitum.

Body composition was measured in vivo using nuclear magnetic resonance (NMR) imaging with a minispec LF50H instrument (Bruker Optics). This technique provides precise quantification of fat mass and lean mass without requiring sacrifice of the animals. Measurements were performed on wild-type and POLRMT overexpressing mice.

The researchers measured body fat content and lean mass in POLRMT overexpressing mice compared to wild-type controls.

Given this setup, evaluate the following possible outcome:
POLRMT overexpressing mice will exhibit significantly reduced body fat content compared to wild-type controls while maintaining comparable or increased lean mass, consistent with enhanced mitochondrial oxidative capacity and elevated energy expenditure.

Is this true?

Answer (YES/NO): NO